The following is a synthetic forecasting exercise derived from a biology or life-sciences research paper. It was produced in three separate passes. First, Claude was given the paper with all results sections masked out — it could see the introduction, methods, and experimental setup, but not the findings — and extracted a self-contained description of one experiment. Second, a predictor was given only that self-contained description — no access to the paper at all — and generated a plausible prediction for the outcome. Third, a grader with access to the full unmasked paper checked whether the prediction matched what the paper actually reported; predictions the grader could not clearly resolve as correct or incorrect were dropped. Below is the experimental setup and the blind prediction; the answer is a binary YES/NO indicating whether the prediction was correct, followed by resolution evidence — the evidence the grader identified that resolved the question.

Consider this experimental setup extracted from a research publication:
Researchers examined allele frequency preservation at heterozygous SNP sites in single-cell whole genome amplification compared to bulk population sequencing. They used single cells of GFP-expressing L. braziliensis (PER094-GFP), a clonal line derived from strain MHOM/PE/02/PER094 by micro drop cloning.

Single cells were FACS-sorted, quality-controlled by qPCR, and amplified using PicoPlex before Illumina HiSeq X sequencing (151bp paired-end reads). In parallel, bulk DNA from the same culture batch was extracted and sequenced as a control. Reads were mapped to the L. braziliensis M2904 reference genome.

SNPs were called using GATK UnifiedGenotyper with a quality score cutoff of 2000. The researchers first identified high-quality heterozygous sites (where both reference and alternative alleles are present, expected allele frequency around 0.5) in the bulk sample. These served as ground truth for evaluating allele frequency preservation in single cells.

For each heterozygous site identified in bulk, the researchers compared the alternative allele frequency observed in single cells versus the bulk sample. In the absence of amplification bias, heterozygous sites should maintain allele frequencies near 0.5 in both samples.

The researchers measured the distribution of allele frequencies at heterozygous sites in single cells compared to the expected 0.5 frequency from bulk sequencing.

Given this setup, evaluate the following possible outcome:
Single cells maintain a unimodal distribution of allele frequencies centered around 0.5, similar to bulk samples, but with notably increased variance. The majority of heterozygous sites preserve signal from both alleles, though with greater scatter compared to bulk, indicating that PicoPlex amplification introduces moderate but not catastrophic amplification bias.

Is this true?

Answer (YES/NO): NO